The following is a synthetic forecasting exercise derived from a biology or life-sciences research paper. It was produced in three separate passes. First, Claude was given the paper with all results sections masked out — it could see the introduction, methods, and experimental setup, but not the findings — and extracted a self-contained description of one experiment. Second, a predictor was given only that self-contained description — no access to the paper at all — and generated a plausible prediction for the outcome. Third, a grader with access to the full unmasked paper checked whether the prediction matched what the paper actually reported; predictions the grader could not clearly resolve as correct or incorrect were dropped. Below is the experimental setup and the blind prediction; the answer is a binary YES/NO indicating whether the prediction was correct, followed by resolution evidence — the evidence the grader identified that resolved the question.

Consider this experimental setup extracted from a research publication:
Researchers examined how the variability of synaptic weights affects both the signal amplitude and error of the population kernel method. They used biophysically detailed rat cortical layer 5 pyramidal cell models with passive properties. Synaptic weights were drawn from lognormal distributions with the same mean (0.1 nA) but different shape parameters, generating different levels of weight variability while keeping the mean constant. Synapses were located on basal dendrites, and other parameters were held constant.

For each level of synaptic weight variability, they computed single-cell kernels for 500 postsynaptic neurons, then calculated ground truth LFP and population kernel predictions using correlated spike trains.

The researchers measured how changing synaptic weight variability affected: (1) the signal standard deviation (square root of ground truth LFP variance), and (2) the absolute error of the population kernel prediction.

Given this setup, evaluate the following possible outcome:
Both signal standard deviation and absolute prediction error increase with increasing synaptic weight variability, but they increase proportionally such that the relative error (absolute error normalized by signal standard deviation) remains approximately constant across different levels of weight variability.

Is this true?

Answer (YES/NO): NO